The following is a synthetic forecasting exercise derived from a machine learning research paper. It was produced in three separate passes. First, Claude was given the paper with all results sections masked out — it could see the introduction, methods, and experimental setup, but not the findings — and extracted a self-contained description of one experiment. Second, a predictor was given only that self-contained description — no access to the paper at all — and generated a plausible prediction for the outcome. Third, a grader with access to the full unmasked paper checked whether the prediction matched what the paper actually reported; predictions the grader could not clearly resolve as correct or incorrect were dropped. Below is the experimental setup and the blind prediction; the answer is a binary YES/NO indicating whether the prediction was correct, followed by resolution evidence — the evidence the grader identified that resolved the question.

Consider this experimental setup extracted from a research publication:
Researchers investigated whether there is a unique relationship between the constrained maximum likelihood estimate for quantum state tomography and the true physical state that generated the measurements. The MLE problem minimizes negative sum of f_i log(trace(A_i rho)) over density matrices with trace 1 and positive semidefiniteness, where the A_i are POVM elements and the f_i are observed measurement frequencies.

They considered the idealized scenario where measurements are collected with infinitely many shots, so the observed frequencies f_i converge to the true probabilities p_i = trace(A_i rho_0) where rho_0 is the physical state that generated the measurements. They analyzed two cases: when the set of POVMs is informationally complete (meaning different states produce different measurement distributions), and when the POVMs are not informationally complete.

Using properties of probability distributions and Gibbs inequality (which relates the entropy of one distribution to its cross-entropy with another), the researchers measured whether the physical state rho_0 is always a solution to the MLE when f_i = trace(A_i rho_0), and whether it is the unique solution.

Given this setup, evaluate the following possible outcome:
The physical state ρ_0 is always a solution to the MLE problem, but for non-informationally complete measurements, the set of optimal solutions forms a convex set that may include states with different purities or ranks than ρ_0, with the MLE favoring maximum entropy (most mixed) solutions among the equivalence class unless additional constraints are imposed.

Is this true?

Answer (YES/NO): NO